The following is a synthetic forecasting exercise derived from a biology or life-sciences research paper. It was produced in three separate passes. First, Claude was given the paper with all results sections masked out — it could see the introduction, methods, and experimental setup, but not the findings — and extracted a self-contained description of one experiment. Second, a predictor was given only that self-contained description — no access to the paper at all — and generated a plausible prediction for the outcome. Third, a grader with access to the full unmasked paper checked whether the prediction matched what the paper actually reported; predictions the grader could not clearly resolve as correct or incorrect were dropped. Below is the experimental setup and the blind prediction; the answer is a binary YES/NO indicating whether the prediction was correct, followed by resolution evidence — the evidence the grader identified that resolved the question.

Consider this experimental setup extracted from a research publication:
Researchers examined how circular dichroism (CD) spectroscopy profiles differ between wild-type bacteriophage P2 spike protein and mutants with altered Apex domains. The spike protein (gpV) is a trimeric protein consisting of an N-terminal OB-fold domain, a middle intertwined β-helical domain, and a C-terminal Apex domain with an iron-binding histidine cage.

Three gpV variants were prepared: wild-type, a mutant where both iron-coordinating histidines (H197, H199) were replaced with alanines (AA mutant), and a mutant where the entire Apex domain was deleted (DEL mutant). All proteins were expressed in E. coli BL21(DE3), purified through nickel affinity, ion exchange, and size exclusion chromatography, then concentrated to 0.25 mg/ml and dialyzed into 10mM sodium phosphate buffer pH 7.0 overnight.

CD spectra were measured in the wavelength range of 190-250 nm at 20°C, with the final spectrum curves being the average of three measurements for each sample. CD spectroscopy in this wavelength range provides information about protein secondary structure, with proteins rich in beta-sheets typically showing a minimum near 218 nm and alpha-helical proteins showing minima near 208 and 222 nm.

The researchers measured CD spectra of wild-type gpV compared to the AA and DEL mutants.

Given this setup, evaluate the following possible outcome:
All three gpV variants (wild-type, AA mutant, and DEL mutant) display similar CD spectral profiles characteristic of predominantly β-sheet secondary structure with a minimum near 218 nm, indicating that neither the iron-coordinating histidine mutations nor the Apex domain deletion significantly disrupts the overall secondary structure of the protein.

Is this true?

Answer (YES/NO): YES